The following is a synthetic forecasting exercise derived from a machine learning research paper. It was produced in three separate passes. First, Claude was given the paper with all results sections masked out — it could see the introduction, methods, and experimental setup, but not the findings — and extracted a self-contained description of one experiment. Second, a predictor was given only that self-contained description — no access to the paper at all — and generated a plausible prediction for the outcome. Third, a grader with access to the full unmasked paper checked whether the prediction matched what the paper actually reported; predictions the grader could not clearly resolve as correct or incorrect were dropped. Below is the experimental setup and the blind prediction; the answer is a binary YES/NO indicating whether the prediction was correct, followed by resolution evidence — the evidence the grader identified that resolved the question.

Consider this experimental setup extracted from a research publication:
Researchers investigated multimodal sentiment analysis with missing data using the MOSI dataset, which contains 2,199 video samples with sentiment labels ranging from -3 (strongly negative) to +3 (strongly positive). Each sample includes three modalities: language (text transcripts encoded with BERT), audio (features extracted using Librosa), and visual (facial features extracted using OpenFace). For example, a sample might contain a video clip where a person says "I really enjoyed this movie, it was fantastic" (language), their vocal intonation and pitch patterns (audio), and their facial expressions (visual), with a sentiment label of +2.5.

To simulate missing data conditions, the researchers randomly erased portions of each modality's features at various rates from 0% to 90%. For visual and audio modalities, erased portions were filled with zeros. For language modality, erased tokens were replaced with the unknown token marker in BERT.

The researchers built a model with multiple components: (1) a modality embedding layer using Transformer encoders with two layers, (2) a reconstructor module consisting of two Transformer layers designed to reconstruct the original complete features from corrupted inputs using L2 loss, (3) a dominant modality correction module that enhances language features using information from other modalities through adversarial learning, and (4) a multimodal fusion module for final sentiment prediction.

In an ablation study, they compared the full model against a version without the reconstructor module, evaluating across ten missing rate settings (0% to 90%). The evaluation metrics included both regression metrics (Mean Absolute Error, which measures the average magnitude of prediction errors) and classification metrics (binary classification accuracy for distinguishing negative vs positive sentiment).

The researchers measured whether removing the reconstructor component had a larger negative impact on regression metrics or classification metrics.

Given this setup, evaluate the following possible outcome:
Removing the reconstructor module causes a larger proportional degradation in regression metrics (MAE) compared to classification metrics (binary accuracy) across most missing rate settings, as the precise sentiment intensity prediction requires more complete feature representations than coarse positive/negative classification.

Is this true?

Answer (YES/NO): NO